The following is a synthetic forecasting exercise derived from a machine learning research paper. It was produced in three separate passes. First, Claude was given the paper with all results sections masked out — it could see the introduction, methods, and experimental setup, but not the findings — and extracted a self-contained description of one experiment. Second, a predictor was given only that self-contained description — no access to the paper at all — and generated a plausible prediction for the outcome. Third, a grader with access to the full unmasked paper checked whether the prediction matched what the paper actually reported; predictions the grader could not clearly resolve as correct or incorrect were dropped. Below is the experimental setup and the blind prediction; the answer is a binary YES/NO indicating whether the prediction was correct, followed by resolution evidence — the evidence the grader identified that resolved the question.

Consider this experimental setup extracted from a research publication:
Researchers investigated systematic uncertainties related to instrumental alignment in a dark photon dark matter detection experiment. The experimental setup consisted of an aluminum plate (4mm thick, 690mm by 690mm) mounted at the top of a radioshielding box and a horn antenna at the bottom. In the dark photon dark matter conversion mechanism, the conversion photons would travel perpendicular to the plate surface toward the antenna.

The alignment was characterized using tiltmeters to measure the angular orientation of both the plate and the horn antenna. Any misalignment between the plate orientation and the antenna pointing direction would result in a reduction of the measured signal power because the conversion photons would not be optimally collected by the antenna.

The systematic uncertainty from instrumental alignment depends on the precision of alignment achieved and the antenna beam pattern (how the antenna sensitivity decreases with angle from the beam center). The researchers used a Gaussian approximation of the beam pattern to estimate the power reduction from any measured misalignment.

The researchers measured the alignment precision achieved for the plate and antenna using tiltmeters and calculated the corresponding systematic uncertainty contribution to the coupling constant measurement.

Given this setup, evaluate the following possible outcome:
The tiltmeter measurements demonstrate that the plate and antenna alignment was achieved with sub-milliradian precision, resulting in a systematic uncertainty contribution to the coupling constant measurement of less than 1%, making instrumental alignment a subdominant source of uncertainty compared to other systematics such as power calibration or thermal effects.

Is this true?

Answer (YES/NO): NO